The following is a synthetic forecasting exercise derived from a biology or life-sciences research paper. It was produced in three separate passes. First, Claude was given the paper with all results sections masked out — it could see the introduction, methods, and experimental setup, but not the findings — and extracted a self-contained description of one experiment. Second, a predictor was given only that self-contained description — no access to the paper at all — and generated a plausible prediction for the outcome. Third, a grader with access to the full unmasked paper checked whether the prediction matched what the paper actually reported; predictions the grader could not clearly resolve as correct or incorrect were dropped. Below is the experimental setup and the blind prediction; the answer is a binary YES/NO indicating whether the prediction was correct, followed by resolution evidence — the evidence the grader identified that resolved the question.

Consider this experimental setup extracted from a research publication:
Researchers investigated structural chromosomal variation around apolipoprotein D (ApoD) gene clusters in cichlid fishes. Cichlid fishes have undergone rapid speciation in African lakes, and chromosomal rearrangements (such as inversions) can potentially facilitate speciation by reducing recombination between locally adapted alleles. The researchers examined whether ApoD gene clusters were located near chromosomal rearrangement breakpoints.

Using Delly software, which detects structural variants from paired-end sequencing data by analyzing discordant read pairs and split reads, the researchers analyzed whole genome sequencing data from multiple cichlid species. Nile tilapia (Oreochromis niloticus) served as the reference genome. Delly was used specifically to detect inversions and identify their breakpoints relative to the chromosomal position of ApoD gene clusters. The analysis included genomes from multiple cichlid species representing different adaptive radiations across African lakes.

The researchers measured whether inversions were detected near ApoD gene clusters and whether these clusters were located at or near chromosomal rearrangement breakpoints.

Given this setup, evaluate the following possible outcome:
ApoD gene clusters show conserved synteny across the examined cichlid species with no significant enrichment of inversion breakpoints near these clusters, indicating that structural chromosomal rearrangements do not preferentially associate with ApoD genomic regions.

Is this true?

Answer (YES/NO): NO